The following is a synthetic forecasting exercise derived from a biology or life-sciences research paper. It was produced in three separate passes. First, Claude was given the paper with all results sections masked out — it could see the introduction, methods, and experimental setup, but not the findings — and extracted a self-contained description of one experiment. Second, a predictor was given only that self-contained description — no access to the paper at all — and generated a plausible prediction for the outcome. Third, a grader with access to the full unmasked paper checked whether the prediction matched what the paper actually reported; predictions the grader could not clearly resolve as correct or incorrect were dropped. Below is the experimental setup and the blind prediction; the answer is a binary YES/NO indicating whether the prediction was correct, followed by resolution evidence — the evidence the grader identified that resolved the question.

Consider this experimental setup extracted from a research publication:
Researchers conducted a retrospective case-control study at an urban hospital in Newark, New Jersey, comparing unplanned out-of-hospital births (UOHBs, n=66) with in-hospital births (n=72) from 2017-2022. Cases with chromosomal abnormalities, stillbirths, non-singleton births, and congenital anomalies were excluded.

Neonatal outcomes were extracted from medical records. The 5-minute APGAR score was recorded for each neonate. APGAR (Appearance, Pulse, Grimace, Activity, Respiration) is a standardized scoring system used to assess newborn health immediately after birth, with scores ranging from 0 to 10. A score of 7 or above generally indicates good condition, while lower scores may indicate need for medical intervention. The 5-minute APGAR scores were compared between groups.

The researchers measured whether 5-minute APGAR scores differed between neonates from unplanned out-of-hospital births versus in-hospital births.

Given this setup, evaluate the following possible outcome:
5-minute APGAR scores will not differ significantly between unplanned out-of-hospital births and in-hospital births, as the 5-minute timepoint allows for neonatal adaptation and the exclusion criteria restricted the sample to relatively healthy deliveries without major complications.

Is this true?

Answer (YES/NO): YES